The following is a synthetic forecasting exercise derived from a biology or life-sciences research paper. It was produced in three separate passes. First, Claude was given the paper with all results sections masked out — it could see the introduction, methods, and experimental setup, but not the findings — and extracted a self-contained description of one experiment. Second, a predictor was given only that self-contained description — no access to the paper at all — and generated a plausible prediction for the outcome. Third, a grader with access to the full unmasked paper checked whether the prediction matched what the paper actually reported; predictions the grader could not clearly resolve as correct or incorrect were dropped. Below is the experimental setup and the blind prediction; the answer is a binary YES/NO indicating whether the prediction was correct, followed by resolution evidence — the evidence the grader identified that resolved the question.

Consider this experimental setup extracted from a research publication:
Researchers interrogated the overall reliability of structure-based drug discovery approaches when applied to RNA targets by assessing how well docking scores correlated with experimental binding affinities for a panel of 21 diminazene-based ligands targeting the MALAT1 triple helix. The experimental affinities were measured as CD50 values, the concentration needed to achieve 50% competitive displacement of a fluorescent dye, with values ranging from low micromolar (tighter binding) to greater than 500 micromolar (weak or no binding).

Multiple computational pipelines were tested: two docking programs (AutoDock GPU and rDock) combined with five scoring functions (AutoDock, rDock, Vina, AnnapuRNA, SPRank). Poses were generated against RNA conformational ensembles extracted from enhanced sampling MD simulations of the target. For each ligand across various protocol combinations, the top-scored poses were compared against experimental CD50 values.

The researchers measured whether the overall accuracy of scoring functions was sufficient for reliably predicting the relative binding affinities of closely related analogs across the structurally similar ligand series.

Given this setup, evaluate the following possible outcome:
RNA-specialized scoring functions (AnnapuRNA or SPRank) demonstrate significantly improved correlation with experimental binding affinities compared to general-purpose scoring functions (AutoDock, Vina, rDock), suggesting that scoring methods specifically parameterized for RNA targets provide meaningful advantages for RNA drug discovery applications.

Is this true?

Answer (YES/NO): NO